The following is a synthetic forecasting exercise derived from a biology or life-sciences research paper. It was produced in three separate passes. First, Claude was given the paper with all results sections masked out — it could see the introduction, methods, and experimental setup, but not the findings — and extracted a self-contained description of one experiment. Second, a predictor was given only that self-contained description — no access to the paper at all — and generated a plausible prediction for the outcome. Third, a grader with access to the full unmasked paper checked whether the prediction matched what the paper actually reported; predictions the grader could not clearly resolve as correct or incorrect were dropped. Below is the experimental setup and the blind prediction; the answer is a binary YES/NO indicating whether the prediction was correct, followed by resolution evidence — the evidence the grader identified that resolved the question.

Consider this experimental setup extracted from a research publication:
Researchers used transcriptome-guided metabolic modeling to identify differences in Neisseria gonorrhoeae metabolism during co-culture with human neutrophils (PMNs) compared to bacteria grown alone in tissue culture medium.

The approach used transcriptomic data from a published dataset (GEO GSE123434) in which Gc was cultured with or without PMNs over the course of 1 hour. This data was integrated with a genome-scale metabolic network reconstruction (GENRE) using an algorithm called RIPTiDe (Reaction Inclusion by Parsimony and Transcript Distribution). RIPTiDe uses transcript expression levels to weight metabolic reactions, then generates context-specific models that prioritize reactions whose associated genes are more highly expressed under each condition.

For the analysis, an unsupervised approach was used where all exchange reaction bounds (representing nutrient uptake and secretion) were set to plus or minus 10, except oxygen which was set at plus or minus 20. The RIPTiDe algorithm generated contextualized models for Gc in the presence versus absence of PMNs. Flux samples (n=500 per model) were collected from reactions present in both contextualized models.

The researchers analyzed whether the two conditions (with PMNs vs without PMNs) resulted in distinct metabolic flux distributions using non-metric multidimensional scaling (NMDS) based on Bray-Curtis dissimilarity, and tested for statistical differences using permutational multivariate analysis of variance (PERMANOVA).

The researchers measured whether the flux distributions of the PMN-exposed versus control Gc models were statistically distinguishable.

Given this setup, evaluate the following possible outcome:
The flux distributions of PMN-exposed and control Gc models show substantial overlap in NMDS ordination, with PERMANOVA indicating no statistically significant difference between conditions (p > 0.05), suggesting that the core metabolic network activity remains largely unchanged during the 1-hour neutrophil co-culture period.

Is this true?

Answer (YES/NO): NO